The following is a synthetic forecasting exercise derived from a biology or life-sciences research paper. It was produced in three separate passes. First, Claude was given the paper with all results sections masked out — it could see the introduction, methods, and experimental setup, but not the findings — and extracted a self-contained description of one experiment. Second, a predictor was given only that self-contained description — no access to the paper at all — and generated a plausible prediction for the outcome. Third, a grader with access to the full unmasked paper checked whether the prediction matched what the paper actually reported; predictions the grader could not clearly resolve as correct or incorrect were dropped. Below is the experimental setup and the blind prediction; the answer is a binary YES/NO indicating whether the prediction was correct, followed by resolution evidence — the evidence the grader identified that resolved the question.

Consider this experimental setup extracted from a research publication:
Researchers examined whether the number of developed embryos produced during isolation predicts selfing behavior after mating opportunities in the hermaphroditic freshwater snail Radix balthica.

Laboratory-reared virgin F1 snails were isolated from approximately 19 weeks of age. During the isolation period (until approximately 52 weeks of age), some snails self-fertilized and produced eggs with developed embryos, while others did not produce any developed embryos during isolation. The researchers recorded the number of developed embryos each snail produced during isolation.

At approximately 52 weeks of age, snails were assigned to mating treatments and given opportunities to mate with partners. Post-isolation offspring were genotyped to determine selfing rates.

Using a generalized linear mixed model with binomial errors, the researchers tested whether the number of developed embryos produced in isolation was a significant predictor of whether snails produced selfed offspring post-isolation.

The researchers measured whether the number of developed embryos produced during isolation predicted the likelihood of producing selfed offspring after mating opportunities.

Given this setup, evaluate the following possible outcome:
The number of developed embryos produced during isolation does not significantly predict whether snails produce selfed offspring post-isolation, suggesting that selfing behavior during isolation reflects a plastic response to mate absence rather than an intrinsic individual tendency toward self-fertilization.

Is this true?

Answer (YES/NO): NO